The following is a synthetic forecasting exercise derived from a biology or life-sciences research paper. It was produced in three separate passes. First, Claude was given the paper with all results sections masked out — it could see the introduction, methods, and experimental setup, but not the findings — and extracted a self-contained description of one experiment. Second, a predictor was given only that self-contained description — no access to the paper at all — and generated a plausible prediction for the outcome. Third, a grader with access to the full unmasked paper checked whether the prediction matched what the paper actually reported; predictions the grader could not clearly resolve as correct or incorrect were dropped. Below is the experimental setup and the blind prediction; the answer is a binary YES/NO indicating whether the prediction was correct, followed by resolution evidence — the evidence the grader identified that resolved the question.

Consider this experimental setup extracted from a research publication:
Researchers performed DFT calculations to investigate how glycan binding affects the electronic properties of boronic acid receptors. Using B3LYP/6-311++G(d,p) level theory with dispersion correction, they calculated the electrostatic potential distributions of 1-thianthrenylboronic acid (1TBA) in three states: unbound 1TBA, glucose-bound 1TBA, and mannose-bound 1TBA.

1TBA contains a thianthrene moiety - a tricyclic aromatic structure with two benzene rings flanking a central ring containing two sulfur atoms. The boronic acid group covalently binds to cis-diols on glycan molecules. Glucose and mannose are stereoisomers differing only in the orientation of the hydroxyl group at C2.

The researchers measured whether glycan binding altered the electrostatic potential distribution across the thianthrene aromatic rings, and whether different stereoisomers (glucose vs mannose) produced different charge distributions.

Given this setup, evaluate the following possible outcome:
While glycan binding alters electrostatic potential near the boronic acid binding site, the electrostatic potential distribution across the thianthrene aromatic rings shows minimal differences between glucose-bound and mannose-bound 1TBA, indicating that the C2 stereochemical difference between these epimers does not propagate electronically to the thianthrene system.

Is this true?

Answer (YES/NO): NO